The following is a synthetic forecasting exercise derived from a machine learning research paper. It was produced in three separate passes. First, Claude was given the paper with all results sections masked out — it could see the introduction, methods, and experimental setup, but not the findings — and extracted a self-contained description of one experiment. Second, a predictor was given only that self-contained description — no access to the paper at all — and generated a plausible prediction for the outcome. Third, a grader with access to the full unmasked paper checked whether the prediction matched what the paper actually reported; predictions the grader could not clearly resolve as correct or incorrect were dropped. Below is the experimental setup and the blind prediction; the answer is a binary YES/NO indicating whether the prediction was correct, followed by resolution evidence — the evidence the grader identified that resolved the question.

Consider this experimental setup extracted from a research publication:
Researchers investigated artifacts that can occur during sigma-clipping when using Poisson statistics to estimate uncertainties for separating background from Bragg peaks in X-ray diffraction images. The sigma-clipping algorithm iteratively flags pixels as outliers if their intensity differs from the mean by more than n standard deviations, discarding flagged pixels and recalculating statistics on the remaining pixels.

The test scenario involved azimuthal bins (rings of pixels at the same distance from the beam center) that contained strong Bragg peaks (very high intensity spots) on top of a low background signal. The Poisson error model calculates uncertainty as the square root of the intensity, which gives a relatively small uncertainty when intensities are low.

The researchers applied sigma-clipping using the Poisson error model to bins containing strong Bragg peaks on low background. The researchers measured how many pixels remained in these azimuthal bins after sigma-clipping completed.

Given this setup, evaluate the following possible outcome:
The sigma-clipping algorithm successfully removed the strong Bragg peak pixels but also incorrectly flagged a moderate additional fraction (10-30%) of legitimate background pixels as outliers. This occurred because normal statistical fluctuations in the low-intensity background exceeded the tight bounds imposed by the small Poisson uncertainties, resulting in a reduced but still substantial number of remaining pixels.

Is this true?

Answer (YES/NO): NO